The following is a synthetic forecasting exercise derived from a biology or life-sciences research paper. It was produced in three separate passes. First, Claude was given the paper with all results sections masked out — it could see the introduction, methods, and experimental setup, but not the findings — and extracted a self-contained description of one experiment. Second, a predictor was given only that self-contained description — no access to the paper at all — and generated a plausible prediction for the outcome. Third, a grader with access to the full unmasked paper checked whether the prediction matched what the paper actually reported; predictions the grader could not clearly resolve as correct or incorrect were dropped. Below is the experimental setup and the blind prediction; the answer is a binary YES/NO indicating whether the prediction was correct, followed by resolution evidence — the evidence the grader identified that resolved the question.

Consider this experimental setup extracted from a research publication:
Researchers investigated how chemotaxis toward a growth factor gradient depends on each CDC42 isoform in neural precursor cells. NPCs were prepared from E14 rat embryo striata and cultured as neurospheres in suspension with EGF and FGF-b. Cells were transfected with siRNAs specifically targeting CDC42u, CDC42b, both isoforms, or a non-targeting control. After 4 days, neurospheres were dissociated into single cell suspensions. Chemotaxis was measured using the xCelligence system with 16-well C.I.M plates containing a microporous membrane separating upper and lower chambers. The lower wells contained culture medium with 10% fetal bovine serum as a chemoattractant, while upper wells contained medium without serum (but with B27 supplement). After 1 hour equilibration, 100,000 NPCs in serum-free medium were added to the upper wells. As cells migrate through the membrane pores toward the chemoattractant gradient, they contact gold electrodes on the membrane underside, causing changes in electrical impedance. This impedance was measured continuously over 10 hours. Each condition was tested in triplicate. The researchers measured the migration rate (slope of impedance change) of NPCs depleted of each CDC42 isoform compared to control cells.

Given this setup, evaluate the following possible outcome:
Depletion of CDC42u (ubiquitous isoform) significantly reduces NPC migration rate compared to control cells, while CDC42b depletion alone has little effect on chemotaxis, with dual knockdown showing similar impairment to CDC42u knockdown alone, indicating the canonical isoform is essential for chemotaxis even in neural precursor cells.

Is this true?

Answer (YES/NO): NO